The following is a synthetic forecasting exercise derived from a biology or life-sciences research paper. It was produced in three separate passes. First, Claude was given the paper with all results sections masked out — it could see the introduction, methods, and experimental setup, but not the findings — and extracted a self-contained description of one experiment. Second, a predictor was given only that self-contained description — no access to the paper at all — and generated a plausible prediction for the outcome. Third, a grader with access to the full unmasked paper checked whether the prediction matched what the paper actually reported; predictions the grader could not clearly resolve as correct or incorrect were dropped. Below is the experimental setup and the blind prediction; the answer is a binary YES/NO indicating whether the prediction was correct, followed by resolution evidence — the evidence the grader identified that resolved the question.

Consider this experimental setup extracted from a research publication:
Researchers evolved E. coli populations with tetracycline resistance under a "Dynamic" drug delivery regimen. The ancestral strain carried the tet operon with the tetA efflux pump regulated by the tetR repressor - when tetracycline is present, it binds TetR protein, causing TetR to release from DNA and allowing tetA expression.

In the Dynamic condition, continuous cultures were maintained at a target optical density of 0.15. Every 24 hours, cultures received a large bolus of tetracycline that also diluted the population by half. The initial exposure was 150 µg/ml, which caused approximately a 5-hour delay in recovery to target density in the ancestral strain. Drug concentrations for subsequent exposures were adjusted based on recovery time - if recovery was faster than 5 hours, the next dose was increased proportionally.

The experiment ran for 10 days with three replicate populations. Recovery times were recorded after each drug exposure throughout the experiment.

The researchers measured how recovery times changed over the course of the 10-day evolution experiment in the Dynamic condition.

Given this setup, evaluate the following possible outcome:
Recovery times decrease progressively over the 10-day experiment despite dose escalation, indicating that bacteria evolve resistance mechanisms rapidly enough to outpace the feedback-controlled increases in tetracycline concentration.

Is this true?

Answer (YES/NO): NO